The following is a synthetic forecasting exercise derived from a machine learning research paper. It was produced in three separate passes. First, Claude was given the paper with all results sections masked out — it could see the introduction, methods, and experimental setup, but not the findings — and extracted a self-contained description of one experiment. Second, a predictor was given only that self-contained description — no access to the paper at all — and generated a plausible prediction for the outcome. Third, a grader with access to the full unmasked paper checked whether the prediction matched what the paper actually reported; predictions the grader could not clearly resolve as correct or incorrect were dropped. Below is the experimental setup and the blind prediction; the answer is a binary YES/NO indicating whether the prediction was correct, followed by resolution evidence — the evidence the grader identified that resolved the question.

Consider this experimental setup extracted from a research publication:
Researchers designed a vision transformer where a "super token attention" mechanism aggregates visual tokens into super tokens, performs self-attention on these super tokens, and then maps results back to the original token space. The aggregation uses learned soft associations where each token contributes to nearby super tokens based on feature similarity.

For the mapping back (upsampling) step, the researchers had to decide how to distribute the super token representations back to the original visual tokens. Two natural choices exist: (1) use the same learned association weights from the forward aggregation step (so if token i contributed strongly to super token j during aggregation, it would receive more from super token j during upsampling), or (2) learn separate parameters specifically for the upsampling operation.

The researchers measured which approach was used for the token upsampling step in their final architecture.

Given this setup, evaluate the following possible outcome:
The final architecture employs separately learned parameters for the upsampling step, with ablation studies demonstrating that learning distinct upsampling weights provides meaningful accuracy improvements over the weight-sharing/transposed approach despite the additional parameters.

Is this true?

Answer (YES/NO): NO